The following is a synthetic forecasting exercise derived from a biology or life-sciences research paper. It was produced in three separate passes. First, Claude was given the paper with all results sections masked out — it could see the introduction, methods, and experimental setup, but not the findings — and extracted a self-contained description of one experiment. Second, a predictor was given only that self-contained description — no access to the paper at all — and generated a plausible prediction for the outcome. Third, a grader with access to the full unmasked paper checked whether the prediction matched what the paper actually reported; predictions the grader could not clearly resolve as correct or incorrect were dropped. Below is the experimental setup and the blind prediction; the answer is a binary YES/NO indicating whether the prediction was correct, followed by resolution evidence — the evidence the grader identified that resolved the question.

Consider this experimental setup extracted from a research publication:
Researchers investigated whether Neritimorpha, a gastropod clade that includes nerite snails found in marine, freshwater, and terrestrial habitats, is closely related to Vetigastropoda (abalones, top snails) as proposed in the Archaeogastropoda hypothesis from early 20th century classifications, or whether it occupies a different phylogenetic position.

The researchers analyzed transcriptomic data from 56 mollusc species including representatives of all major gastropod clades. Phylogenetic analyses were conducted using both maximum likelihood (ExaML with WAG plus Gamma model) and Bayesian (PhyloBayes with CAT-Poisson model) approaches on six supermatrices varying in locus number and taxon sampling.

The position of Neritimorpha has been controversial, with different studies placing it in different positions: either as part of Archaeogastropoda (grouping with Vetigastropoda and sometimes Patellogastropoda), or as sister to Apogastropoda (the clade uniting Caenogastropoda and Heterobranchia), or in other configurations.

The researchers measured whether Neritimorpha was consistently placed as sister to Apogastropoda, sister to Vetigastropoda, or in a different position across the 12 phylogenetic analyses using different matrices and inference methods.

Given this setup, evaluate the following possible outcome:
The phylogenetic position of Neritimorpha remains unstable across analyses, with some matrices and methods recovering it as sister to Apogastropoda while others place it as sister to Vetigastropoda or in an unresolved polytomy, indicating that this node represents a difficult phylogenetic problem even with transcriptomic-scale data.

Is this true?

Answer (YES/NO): NO